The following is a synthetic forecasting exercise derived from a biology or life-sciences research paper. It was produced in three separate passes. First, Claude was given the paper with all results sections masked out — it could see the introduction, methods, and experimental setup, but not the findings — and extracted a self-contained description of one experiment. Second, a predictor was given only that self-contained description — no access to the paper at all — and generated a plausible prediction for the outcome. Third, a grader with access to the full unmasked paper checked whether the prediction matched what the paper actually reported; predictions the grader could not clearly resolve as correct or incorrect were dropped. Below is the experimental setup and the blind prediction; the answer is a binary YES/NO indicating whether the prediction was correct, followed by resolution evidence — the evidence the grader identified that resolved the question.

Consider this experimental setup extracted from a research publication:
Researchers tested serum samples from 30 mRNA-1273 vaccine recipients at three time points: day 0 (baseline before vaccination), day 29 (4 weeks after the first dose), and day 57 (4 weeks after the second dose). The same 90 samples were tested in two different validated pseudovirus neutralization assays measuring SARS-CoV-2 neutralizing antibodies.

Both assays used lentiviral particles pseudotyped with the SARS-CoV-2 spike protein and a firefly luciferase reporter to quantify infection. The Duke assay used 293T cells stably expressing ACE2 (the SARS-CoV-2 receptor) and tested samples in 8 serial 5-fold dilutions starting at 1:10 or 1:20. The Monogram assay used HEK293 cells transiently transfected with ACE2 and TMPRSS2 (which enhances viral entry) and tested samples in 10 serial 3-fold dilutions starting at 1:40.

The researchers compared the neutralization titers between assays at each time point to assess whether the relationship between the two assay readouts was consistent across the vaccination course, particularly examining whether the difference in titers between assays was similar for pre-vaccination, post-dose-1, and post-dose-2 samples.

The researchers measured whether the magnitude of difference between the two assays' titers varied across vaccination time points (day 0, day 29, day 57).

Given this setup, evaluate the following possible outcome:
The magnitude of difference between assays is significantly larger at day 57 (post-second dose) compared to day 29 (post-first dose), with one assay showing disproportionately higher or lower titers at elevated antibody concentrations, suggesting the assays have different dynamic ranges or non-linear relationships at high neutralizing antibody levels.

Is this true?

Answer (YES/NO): NO